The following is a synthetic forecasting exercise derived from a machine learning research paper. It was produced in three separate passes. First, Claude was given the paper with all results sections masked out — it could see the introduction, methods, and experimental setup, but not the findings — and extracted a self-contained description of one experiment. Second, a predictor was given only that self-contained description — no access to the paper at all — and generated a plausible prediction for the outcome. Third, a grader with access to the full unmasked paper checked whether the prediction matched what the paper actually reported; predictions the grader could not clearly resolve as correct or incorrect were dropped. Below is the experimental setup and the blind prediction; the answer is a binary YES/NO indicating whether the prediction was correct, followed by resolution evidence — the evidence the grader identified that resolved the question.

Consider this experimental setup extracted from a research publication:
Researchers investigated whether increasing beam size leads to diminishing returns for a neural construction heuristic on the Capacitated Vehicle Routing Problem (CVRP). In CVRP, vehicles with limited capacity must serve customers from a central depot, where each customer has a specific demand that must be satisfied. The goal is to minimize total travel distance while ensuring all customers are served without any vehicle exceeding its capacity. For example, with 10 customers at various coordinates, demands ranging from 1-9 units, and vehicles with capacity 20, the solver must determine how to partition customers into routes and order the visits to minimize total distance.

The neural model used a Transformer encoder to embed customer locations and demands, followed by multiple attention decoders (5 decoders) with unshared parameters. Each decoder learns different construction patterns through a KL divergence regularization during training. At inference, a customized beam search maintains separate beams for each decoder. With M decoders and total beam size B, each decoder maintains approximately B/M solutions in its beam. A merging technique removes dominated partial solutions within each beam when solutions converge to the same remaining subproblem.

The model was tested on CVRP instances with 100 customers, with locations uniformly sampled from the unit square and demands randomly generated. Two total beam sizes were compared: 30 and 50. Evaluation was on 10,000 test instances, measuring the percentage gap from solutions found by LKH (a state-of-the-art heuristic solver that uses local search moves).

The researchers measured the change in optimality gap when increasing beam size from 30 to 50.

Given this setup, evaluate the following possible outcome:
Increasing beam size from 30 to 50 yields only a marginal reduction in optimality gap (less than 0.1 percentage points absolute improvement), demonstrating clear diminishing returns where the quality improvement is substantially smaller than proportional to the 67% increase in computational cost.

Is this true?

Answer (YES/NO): NO